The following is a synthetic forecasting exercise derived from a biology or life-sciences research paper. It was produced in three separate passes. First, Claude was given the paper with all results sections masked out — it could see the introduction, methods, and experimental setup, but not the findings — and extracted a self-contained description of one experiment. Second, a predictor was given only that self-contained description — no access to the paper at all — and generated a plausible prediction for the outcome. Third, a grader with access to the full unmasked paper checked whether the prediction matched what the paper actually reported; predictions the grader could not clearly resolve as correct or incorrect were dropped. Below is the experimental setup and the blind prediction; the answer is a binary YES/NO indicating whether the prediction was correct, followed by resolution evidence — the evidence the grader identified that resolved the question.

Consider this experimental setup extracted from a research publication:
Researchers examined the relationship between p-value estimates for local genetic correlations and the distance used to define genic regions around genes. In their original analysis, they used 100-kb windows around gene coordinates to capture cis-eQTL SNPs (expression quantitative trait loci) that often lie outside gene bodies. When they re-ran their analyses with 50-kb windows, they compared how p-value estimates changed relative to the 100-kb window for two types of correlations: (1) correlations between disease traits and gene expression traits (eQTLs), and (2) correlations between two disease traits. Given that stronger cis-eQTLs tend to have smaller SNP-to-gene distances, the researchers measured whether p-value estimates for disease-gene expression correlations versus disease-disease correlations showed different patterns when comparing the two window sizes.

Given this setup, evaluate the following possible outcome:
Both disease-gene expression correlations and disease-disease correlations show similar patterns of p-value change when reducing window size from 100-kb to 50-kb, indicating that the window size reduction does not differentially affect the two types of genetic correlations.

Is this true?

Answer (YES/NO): NO